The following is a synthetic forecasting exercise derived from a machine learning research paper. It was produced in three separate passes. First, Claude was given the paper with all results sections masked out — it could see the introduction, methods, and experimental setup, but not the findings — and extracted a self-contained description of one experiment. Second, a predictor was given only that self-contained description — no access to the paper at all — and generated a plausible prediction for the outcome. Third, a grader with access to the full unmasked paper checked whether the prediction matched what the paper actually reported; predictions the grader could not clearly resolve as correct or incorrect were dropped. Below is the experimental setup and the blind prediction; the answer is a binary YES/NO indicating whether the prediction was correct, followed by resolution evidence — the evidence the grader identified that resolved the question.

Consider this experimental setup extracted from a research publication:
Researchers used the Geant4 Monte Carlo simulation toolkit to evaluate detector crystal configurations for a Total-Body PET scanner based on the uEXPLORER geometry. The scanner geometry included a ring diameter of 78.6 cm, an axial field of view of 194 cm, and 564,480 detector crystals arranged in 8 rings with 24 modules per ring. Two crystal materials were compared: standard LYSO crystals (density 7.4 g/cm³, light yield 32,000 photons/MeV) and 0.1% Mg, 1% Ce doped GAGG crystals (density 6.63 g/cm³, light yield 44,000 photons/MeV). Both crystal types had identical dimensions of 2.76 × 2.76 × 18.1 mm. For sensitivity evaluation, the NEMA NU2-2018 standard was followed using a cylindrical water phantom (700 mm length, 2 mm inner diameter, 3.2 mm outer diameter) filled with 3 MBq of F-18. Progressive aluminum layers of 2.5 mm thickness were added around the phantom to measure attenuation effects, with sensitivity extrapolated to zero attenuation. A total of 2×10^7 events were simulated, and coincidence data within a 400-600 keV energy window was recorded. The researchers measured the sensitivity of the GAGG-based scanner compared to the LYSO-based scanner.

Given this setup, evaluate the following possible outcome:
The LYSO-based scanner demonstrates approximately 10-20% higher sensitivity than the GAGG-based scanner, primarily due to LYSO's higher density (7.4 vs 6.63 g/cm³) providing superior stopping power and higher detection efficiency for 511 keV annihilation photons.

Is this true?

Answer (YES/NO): NO